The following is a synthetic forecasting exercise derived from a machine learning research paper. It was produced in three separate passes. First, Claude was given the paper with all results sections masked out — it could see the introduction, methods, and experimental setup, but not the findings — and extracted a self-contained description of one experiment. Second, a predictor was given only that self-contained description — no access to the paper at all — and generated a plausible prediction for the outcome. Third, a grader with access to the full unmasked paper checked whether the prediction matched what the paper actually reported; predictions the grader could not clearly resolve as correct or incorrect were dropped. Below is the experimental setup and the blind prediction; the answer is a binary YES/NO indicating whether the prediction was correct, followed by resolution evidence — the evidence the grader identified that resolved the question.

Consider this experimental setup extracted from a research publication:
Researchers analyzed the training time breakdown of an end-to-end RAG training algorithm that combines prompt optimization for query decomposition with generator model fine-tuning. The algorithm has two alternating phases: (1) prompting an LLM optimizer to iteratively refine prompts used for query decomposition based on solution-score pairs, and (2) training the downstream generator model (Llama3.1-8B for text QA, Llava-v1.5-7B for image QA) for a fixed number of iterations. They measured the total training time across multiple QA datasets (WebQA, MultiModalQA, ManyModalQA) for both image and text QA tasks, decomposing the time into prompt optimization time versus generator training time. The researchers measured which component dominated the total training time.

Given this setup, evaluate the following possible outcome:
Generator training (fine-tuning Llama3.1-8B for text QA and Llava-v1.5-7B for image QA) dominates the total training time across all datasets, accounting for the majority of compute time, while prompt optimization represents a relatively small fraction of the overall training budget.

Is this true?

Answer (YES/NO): YES